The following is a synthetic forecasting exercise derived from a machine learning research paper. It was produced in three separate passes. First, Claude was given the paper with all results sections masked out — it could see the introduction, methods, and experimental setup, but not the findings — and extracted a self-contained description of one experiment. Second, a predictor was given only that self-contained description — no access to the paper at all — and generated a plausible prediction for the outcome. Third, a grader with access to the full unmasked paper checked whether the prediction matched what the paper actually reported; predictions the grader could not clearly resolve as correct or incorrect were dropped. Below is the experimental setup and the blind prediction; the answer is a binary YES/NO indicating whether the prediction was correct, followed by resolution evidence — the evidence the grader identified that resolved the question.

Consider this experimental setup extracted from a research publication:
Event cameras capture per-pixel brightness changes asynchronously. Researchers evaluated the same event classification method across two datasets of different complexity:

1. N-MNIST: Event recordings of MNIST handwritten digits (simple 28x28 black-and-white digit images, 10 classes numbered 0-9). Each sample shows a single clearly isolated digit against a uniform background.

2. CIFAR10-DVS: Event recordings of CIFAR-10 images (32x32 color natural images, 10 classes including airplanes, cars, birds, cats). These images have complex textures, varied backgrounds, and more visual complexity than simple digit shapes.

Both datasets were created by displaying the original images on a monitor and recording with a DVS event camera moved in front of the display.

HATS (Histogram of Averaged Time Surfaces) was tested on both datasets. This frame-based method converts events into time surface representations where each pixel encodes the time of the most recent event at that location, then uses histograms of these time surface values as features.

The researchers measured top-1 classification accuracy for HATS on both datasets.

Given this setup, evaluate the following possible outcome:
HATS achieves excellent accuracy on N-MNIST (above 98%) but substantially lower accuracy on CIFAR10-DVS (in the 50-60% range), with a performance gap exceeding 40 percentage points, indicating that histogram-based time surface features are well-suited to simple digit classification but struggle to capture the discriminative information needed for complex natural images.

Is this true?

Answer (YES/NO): YES